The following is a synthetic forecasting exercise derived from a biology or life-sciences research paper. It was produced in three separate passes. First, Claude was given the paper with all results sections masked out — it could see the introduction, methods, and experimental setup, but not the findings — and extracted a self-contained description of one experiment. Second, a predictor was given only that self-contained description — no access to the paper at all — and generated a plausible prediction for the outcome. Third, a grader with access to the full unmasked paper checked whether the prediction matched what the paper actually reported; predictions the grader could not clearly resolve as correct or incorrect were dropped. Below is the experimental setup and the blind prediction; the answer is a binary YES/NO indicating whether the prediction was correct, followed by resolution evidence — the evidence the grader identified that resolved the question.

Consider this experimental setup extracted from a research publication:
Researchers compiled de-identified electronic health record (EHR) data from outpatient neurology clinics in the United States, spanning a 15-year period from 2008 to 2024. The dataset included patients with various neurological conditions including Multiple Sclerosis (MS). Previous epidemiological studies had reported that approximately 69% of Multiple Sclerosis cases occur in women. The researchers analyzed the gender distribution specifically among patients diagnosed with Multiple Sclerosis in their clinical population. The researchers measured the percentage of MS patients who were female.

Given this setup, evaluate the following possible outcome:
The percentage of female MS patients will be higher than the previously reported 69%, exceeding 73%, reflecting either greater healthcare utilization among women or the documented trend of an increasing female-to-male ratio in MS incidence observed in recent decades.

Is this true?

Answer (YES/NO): YES